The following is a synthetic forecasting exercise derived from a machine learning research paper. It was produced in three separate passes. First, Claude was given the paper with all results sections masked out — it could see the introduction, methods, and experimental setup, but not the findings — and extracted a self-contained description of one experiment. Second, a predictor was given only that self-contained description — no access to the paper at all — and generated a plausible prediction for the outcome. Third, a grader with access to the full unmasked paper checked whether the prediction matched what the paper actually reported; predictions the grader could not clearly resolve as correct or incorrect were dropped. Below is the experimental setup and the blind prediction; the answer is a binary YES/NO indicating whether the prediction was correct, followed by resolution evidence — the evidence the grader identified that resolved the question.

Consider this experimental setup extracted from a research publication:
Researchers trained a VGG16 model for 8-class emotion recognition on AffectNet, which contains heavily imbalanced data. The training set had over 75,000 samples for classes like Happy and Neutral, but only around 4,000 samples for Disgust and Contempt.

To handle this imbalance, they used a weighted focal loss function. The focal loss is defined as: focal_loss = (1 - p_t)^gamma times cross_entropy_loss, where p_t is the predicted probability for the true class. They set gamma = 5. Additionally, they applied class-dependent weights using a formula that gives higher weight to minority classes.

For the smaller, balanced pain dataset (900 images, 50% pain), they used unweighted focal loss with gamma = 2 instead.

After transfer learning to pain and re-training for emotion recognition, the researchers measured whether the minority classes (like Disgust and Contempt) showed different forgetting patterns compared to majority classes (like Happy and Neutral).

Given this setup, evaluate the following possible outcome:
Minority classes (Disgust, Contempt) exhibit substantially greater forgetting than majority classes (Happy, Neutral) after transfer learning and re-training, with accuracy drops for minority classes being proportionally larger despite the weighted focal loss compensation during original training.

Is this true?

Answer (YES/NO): NO